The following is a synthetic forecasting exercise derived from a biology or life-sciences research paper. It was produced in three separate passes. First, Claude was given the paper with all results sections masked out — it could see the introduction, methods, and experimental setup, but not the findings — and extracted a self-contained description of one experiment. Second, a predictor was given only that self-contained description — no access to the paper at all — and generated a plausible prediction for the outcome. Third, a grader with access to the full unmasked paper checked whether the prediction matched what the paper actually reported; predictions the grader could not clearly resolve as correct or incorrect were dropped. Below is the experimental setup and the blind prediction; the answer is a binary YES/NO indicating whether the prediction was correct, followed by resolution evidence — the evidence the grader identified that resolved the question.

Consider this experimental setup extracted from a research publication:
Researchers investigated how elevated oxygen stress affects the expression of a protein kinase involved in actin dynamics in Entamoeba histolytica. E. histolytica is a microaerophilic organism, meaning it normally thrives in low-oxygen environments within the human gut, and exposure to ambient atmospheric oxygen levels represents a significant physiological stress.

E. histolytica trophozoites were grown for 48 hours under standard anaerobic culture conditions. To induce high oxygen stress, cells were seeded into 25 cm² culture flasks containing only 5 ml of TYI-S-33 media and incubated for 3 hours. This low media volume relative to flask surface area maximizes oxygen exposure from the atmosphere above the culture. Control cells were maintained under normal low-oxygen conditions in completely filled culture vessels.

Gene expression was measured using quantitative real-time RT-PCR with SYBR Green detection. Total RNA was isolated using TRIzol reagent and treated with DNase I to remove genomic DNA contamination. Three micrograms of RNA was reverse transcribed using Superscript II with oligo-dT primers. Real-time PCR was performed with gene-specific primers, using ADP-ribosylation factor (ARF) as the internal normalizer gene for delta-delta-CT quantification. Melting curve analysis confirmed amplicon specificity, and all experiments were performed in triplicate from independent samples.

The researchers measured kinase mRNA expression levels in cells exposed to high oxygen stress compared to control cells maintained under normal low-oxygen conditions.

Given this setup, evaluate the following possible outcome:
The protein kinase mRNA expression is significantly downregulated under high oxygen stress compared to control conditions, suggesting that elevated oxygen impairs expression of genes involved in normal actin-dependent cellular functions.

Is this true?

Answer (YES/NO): NO